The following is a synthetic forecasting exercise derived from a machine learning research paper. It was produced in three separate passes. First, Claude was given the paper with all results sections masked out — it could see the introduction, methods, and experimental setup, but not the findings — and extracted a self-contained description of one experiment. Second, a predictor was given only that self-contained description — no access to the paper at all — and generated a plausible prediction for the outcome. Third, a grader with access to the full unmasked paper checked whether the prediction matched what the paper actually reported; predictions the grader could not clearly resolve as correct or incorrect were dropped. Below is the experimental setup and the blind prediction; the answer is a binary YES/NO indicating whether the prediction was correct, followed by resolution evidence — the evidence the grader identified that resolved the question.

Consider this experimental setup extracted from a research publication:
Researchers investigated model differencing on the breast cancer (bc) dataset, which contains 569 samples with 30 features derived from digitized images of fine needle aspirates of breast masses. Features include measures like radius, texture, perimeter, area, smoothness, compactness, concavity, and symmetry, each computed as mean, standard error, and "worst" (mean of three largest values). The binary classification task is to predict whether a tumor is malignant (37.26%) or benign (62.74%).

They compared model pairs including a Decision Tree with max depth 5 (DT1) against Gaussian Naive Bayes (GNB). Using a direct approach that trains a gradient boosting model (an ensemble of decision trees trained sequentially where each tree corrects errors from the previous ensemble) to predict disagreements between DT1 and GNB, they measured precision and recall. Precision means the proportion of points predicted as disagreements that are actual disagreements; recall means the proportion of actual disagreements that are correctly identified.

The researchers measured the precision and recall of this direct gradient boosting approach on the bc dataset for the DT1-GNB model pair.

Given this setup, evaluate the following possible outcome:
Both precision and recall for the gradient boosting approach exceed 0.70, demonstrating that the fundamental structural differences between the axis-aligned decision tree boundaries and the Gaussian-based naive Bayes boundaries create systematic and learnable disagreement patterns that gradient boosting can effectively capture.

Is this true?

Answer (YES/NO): NO